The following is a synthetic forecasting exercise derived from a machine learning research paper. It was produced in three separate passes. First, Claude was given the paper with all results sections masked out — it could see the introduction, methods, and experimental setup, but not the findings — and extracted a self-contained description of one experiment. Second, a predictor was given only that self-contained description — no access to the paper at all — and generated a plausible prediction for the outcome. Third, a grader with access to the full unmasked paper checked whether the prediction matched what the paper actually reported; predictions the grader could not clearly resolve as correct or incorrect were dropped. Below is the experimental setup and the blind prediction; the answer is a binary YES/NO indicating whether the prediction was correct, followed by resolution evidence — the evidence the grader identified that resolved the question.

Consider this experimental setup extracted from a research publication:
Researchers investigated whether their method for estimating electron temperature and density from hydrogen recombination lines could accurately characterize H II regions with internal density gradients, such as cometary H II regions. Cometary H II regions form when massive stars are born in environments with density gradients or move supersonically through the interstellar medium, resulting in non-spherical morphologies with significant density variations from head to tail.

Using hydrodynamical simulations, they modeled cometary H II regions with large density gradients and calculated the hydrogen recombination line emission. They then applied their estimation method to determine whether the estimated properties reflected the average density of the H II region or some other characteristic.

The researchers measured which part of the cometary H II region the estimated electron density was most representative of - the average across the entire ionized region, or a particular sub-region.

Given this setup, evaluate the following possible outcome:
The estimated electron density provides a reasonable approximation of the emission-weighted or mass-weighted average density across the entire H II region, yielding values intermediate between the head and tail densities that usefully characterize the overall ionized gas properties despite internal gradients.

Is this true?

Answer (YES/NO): NO